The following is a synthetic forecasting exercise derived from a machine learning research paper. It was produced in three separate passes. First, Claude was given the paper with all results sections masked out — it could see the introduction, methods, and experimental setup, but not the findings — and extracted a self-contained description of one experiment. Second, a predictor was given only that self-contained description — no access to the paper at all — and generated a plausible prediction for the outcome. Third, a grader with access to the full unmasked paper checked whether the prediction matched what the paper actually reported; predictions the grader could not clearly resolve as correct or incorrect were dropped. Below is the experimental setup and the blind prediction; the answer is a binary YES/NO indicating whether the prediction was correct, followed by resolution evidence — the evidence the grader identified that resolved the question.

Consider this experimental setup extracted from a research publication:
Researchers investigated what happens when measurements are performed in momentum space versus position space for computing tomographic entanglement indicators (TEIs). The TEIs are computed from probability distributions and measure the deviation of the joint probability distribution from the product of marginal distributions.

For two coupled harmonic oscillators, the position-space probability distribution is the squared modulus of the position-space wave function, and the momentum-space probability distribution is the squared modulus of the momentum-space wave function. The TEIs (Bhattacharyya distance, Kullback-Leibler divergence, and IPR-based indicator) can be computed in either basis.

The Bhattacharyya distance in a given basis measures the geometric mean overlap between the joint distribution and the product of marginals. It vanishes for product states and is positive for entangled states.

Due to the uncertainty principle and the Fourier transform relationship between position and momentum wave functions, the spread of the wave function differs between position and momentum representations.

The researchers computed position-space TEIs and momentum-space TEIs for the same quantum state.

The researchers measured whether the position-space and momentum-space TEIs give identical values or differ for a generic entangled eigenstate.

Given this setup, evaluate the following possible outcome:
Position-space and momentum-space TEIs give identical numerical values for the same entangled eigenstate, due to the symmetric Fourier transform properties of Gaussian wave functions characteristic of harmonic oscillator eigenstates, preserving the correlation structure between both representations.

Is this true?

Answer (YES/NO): NO